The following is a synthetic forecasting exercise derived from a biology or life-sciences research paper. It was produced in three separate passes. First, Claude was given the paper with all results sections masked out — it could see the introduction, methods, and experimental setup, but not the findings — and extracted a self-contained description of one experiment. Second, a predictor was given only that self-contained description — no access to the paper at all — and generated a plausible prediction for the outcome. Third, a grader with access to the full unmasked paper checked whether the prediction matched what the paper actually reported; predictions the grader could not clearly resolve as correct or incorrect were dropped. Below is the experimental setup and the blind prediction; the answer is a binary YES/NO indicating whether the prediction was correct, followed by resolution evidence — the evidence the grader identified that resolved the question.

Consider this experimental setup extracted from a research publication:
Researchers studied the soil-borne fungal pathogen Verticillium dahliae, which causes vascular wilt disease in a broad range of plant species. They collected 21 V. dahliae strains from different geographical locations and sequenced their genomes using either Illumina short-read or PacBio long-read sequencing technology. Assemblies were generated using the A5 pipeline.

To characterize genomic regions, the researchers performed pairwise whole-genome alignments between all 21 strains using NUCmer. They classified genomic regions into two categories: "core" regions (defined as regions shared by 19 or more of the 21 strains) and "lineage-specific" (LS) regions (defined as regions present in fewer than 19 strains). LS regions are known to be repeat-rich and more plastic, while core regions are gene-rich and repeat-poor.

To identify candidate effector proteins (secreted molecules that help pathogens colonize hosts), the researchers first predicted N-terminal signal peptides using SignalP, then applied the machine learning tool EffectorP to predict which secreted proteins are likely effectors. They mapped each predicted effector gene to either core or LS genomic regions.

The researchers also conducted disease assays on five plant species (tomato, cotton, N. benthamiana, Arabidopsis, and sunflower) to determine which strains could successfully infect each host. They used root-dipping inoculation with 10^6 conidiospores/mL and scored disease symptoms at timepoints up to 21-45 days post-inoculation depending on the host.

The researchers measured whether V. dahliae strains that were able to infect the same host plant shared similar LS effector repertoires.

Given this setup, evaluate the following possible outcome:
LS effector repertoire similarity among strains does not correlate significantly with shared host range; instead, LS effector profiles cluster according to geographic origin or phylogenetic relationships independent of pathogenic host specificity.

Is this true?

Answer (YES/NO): NO